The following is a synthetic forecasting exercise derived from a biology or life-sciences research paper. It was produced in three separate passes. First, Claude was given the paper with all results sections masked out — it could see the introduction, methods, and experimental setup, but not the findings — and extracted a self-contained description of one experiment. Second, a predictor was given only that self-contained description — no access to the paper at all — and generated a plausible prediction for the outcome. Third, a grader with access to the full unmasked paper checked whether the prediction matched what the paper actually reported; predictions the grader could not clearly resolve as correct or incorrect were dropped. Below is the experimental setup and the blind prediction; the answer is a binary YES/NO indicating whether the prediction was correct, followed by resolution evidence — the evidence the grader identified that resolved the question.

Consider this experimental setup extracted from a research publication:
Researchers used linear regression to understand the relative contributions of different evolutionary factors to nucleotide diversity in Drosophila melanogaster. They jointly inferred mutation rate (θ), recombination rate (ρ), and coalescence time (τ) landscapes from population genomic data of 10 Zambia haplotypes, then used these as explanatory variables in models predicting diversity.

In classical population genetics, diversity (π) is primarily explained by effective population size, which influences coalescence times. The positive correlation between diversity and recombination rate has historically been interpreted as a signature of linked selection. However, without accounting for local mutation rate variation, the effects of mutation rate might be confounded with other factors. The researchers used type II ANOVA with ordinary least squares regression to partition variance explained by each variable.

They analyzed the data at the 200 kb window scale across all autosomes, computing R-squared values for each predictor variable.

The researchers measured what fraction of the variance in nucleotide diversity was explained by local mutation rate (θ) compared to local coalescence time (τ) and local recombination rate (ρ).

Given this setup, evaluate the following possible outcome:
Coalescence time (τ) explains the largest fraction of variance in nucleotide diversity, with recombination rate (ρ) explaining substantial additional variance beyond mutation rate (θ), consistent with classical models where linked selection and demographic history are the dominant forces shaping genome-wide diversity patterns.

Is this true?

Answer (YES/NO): NO